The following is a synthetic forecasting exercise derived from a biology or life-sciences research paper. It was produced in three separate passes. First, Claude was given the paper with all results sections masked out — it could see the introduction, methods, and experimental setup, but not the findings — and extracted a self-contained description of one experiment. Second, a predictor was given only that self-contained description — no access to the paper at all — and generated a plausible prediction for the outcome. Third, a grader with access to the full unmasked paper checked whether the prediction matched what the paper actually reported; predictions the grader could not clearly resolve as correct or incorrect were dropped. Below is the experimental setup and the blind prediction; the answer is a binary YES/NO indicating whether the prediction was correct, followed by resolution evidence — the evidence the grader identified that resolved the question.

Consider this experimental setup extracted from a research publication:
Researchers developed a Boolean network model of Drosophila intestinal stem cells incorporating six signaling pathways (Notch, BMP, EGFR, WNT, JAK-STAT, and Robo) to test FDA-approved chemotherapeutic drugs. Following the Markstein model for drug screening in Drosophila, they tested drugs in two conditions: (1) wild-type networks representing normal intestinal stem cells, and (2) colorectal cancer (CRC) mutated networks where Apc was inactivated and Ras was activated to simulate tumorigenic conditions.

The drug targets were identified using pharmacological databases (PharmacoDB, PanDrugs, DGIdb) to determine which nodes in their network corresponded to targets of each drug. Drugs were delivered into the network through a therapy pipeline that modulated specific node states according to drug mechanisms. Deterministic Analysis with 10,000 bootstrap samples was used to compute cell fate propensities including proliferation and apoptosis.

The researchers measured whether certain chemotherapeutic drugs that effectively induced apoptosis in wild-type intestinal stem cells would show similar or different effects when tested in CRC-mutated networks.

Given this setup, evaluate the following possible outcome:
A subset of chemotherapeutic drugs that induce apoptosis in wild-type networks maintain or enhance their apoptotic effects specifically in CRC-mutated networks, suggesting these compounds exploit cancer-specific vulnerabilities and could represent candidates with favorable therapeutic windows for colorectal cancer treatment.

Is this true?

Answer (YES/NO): NO